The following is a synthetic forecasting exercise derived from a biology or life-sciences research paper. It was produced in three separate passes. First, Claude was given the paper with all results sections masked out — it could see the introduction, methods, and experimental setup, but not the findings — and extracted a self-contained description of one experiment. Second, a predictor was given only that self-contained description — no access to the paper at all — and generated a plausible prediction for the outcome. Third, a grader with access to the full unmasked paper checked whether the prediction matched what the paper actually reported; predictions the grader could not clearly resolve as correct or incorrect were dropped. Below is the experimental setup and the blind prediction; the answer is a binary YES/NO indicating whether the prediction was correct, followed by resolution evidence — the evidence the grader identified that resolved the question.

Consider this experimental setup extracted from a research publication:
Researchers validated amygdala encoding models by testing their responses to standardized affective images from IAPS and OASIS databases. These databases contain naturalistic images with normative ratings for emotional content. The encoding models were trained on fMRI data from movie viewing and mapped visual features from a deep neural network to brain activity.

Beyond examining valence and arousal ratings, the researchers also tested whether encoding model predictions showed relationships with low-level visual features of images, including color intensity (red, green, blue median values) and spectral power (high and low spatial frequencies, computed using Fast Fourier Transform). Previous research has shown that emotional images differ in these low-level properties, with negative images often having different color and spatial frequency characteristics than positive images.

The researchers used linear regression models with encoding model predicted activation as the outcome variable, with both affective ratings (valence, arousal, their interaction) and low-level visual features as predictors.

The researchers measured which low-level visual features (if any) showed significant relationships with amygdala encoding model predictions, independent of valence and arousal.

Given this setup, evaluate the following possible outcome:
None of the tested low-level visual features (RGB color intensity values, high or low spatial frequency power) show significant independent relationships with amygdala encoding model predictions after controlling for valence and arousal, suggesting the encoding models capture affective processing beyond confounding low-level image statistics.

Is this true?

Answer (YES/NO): NO